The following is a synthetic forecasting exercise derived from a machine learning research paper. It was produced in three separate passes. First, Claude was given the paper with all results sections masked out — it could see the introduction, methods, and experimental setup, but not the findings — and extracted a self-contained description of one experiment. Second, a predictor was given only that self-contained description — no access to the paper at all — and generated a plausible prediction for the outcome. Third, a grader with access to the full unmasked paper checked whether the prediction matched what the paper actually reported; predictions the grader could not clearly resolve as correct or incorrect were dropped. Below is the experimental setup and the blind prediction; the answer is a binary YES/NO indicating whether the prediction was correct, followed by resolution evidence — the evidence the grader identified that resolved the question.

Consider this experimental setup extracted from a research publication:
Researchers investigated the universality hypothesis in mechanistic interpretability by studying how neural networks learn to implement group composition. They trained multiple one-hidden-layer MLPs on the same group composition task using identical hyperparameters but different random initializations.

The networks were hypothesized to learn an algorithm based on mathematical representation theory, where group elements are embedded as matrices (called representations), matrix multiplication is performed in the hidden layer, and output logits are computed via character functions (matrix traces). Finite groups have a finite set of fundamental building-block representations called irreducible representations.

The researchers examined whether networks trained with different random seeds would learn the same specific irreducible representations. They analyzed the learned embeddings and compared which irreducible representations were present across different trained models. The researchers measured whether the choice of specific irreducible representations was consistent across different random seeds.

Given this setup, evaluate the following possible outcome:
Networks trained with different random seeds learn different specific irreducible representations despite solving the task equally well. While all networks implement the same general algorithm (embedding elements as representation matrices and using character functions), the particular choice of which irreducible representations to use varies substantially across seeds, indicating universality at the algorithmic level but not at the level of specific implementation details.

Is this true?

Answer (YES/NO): YES